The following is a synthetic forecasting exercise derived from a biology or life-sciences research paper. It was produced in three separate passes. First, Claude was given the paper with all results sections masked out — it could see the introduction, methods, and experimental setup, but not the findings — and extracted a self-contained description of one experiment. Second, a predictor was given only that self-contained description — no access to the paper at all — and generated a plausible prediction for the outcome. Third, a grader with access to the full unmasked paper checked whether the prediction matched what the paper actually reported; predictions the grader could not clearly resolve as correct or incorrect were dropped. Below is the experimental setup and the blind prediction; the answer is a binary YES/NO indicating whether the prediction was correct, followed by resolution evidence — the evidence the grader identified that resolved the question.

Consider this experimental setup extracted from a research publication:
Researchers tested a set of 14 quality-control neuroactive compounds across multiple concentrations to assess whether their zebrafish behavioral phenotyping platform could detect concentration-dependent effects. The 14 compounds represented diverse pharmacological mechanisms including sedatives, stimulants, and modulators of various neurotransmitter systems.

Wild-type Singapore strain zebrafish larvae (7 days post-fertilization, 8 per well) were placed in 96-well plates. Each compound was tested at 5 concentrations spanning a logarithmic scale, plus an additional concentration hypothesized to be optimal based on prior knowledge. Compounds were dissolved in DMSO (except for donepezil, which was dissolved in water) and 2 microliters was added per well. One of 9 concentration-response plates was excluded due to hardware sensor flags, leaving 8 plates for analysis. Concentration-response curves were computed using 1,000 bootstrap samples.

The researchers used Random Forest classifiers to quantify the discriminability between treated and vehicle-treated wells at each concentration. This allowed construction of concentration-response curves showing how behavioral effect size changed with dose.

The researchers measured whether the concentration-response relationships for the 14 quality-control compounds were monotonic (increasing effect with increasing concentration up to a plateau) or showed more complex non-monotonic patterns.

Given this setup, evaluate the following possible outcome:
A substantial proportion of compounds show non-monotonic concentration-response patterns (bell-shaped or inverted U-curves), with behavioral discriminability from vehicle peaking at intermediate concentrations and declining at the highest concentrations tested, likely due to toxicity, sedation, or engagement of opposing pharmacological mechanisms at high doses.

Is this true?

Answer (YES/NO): NO